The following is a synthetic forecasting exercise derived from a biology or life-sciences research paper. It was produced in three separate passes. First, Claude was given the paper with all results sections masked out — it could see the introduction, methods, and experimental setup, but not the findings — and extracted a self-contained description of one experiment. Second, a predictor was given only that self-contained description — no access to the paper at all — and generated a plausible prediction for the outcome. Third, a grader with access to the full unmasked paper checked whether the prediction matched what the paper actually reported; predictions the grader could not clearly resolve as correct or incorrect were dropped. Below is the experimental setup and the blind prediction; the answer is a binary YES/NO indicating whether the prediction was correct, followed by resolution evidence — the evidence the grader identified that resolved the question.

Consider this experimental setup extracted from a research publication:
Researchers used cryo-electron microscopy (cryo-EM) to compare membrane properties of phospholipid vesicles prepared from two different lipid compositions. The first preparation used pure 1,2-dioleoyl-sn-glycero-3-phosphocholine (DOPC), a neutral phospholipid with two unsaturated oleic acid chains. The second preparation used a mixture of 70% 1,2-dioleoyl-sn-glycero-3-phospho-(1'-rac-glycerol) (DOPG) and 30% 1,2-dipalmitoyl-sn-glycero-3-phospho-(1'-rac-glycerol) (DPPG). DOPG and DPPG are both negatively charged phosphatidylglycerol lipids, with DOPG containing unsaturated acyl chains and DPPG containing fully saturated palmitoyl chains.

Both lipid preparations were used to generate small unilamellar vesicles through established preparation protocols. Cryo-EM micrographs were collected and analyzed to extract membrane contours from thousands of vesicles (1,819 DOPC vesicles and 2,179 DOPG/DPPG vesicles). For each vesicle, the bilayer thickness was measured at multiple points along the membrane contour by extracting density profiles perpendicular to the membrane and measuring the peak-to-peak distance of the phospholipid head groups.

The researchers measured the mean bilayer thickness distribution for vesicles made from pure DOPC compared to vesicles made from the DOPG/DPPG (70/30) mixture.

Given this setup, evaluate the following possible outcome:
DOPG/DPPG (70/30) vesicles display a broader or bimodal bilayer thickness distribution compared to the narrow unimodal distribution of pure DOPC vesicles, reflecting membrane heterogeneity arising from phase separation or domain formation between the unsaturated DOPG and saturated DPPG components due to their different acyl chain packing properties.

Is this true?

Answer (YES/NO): YES